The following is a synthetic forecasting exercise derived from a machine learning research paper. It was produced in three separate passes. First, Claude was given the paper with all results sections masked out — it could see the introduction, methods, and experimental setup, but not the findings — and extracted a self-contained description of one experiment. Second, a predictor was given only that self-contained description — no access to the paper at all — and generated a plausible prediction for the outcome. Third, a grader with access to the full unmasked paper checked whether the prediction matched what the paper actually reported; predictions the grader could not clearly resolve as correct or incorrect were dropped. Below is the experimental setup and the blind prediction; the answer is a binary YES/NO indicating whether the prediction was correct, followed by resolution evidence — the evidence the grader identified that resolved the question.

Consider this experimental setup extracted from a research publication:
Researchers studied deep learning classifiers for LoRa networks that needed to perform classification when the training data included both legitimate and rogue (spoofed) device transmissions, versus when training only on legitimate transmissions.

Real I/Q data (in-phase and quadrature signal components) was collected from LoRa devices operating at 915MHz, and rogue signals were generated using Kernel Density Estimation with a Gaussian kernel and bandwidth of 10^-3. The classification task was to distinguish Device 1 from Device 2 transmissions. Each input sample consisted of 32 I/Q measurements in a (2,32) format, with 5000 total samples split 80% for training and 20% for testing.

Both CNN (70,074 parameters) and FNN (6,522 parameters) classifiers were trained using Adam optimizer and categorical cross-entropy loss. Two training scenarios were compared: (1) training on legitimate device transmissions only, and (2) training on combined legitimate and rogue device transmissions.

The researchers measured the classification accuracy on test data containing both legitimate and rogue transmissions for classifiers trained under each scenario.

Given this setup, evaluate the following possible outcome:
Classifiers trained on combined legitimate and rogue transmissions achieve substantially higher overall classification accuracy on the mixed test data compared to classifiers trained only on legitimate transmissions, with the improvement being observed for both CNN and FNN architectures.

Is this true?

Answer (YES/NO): NO